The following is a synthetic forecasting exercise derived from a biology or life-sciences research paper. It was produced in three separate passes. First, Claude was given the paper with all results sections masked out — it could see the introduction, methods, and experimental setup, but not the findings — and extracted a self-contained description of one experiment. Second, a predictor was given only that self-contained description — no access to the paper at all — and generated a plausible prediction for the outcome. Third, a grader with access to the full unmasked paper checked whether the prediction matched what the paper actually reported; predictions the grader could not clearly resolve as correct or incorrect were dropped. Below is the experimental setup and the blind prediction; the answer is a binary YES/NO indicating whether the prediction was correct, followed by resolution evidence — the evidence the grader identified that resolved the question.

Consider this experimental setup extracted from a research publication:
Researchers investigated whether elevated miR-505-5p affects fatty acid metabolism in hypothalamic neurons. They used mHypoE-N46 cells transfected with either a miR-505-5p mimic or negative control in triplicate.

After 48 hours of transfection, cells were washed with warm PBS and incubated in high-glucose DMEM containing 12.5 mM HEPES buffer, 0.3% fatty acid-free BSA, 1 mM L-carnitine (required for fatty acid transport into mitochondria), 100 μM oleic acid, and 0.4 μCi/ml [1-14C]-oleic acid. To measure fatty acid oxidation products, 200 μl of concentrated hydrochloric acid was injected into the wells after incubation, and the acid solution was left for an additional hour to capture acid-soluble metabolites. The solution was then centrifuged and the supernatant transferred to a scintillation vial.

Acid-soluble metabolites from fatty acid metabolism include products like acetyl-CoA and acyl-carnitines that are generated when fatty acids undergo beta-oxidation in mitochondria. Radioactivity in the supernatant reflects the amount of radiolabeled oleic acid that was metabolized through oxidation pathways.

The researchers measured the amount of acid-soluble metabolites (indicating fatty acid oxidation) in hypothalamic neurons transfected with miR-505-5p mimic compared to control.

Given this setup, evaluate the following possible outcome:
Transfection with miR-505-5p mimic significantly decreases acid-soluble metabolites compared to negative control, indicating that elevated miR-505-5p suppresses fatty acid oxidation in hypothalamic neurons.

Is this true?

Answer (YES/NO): YES